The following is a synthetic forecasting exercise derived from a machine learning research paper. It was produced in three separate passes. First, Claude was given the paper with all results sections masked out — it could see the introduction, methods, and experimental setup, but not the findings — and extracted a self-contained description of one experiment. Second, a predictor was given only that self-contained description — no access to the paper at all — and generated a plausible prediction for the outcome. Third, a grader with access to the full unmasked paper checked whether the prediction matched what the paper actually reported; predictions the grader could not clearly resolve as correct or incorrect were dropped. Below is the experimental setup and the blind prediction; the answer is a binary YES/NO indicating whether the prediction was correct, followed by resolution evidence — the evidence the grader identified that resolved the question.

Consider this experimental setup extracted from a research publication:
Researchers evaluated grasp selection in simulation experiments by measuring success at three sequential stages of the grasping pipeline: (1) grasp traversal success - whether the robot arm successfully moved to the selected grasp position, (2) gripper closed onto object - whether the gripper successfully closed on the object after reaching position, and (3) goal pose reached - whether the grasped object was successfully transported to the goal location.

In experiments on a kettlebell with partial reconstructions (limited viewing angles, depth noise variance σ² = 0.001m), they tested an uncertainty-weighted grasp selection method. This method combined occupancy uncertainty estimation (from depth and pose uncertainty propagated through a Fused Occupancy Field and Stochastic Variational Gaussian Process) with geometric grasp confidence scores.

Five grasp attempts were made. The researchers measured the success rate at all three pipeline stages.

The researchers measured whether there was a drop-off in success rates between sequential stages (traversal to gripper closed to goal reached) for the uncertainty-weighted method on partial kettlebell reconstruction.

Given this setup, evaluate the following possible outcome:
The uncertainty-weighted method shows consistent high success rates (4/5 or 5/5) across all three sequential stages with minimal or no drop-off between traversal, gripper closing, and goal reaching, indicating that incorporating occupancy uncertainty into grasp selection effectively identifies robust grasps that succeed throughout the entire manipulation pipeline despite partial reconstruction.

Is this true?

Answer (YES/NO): NO